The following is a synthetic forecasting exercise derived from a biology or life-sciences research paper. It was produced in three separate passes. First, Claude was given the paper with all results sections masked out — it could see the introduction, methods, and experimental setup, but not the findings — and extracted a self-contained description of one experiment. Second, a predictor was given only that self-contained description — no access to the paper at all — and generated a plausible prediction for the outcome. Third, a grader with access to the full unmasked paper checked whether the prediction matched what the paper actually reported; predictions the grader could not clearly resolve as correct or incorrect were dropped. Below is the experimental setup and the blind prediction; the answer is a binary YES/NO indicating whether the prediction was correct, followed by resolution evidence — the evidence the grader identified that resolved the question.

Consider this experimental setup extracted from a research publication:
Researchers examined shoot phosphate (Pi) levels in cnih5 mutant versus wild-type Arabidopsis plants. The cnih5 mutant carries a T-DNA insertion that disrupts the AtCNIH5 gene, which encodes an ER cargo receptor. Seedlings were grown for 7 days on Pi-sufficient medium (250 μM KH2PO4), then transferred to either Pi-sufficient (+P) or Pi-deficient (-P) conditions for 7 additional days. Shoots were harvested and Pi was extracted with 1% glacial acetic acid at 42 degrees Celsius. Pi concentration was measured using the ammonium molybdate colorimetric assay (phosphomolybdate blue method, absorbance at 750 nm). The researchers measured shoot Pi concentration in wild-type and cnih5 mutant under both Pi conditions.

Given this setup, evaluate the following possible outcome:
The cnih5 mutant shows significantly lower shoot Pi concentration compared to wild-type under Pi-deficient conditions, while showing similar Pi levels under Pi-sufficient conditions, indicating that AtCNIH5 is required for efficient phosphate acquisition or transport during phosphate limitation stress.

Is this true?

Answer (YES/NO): NO